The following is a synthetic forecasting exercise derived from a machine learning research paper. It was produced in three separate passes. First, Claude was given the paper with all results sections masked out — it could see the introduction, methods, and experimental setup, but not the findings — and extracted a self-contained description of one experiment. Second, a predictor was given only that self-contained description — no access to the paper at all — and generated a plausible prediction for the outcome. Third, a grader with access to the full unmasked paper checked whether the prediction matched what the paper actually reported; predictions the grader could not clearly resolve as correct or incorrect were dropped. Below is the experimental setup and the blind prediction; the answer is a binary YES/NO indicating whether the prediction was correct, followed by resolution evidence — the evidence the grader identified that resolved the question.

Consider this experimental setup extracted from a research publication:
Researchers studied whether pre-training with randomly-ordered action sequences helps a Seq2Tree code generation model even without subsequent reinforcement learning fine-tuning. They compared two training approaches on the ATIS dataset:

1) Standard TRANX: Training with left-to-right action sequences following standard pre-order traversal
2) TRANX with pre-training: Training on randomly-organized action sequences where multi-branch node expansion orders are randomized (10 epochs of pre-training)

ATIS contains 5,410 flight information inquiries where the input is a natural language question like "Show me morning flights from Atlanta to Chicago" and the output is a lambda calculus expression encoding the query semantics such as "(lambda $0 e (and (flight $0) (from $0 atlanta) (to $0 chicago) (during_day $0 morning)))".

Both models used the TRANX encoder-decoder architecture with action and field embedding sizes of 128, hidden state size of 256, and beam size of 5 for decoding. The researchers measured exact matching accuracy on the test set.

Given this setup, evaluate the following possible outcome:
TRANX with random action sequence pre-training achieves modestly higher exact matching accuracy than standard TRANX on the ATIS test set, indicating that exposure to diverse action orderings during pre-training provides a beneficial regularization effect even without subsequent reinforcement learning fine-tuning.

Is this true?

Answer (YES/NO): NO